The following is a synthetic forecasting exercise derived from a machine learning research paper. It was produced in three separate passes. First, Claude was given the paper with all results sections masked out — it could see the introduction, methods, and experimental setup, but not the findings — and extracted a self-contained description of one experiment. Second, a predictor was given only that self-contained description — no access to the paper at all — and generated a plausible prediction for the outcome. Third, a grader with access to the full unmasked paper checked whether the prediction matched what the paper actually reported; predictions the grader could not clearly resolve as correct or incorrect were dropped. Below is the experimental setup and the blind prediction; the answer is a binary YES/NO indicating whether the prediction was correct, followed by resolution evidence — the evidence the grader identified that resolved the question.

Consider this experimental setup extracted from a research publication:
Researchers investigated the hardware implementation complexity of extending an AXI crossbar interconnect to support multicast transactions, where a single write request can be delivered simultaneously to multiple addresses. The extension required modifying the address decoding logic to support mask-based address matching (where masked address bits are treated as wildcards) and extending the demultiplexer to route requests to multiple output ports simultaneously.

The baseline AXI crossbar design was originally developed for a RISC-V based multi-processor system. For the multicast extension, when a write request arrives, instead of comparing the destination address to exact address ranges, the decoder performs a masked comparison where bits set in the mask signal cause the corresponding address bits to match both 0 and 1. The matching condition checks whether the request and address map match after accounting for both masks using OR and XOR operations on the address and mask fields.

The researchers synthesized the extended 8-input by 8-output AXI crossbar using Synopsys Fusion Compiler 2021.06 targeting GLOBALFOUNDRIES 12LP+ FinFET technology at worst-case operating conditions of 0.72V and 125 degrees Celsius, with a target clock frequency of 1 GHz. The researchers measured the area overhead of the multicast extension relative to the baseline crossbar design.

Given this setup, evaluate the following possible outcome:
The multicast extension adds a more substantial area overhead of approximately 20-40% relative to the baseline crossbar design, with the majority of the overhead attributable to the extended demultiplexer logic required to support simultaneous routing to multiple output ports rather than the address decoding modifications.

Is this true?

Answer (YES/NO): NO